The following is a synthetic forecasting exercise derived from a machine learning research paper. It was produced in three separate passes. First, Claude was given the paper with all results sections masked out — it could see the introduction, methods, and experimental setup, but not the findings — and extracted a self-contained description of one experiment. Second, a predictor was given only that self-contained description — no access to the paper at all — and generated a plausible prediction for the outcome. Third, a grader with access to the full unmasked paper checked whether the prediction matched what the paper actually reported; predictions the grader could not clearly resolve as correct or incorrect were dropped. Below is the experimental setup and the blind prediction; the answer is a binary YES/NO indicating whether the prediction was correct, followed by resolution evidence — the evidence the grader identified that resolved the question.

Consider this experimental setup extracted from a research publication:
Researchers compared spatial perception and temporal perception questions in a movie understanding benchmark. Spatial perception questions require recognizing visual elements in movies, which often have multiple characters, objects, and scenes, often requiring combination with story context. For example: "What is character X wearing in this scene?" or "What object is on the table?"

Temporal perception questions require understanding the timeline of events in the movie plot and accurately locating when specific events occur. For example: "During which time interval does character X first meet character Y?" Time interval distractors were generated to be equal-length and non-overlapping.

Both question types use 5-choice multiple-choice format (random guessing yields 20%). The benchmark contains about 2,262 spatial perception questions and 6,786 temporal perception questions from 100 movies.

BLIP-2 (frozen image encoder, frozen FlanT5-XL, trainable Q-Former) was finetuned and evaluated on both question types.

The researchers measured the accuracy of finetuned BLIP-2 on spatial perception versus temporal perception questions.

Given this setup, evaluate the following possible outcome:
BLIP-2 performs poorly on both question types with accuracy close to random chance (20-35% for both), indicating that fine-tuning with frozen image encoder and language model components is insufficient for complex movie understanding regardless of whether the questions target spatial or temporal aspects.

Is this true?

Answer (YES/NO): NO